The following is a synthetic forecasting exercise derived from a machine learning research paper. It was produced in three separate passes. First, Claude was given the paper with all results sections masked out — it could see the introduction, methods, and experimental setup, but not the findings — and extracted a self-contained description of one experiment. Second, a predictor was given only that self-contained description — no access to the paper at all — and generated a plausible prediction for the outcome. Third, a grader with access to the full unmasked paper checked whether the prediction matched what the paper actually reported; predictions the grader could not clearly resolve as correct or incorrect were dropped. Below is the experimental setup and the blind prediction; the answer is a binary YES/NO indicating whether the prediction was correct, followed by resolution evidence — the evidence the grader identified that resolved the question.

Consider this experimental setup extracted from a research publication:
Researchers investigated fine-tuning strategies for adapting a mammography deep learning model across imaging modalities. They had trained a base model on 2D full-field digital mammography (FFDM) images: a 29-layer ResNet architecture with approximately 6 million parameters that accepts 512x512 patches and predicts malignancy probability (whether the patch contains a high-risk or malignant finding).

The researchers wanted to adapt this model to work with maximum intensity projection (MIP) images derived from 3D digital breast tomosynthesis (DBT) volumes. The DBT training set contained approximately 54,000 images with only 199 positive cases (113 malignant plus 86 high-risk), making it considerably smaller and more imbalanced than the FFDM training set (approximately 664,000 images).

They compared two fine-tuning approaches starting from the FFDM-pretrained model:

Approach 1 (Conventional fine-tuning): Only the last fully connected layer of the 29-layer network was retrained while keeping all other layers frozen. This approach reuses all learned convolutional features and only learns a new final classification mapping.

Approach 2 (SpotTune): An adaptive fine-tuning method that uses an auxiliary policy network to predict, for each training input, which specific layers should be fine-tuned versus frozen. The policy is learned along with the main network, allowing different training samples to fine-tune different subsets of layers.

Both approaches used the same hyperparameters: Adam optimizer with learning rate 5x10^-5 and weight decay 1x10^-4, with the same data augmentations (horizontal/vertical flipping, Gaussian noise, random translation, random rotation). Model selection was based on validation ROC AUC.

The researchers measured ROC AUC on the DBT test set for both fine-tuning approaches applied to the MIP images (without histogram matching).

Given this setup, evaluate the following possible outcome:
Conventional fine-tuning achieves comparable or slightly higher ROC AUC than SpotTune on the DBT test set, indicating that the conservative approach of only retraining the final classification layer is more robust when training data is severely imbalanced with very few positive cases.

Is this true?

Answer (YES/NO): NO